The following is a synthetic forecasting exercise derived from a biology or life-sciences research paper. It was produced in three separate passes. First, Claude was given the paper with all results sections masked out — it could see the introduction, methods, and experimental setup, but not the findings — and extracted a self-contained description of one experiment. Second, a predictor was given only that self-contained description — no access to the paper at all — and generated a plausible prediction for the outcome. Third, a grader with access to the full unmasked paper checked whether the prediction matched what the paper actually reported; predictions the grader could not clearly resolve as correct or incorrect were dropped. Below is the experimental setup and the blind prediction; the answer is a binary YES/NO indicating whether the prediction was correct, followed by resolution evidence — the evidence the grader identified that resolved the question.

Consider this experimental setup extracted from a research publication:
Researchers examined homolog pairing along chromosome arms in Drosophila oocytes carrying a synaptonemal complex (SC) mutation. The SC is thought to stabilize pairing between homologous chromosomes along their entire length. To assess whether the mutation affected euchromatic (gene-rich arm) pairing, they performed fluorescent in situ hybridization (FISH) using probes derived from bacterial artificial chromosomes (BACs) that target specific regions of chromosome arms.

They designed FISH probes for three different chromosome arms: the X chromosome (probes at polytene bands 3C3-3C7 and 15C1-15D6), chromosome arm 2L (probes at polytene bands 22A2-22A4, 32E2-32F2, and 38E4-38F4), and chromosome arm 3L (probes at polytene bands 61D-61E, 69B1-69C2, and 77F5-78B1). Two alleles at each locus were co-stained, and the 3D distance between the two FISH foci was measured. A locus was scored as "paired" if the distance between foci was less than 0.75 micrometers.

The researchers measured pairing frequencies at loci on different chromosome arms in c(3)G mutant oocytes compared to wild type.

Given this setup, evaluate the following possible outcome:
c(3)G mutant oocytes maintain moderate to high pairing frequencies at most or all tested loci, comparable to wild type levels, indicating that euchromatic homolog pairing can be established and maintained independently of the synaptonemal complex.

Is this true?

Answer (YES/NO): NO